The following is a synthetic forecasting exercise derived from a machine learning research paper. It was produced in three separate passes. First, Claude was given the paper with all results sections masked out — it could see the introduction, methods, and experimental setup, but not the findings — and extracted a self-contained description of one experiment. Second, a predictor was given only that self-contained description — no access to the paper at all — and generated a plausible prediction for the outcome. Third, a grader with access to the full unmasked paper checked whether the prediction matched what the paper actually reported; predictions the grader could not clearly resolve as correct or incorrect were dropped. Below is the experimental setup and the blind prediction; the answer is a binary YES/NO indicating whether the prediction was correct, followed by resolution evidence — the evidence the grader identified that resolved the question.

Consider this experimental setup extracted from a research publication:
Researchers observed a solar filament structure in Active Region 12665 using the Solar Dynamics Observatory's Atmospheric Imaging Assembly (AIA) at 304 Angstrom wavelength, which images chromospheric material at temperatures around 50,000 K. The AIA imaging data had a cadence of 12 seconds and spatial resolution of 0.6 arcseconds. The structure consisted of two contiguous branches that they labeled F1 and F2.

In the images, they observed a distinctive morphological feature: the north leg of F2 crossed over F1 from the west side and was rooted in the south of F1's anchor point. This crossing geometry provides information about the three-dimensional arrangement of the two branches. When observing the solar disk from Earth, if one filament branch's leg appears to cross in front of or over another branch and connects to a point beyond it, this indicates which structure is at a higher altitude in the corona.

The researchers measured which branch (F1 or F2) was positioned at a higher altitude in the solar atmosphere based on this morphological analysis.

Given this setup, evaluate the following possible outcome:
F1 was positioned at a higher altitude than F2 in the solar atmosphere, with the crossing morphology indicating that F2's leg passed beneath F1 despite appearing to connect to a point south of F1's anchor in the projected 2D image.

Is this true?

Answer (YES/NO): NO